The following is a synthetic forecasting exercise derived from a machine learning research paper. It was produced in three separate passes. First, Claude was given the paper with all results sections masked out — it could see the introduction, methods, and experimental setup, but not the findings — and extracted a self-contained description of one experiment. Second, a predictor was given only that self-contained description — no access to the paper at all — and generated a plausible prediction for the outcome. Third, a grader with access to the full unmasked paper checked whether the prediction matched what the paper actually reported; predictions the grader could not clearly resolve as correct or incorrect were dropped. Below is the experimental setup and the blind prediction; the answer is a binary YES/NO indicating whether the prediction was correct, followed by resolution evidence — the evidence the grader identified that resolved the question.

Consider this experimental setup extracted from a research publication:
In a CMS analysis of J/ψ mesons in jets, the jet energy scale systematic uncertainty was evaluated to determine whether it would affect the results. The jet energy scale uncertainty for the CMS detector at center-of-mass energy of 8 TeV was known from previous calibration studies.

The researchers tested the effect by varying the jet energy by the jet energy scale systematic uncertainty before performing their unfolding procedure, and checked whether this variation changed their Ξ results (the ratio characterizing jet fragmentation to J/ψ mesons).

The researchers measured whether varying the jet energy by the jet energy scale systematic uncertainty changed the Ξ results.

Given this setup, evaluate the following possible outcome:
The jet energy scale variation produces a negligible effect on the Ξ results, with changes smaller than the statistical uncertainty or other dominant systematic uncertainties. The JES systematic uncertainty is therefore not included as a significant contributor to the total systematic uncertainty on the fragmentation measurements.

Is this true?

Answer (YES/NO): YES